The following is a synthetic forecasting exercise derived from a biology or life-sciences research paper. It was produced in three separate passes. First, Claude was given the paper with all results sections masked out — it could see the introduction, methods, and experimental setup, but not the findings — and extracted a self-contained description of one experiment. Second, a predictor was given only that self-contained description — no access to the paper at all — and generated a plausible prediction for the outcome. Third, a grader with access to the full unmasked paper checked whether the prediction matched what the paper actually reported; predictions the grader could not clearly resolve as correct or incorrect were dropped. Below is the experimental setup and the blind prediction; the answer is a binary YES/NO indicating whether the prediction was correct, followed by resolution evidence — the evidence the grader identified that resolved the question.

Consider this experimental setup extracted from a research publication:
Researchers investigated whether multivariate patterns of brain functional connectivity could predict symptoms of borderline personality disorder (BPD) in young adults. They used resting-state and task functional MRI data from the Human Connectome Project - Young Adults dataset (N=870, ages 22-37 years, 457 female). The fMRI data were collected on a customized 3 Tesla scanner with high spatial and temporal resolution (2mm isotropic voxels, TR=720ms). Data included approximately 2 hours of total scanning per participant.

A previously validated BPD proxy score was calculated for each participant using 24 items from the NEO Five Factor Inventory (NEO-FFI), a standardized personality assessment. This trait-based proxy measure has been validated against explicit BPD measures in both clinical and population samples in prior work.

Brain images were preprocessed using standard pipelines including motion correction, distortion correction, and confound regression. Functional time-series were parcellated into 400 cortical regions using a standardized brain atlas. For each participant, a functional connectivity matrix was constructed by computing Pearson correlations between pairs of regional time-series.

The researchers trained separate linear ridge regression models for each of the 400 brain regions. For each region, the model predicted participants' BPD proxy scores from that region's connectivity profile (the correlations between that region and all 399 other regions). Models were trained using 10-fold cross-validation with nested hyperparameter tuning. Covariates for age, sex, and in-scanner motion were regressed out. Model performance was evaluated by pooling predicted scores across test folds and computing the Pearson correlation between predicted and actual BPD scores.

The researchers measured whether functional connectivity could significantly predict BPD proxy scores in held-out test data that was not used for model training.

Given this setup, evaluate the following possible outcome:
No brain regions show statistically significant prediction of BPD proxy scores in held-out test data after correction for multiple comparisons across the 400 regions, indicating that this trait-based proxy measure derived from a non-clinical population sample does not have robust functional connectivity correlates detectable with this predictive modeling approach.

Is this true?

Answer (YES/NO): NO